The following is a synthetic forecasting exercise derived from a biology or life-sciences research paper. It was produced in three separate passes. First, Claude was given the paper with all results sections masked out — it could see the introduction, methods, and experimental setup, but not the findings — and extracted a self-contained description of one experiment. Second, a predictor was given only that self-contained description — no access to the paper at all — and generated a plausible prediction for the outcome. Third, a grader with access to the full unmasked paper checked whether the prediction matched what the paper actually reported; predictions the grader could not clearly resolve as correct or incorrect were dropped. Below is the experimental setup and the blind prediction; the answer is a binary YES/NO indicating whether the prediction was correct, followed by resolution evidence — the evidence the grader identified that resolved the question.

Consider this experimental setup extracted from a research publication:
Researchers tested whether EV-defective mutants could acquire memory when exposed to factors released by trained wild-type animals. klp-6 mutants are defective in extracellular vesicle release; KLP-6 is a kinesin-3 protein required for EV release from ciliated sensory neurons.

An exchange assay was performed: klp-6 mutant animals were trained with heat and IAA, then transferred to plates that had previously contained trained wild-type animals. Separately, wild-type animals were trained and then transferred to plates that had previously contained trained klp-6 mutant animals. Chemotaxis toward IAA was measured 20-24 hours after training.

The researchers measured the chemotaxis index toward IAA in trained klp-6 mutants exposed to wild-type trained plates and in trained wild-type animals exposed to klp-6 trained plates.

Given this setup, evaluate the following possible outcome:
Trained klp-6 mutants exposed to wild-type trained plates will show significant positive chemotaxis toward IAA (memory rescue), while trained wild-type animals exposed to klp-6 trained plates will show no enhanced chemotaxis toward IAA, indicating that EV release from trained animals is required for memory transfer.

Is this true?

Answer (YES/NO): NO